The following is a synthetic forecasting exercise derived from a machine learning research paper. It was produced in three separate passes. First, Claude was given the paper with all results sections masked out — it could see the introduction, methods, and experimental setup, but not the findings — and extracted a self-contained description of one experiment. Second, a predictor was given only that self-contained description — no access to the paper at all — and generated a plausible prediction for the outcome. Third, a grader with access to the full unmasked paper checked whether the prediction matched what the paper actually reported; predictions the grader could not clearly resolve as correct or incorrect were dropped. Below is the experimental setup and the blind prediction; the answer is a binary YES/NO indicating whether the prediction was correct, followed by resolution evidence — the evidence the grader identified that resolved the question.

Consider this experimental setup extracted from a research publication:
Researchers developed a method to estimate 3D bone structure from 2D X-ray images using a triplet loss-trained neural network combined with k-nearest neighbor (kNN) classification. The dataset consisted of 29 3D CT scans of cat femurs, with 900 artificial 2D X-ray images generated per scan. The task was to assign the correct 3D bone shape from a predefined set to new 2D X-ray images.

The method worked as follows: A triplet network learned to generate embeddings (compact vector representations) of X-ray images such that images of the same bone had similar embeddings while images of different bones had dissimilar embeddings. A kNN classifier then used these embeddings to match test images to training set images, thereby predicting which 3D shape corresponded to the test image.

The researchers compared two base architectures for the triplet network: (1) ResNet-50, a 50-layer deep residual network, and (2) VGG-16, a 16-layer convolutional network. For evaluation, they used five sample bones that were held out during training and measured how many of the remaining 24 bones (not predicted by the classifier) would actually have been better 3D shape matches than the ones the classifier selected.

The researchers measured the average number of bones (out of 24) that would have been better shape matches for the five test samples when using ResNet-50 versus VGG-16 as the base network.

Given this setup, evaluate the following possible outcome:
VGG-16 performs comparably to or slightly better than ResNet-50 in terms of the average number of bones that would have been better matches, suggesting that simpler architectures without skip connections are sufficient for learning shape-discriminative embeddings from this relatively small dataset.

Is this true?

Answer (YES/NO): YES